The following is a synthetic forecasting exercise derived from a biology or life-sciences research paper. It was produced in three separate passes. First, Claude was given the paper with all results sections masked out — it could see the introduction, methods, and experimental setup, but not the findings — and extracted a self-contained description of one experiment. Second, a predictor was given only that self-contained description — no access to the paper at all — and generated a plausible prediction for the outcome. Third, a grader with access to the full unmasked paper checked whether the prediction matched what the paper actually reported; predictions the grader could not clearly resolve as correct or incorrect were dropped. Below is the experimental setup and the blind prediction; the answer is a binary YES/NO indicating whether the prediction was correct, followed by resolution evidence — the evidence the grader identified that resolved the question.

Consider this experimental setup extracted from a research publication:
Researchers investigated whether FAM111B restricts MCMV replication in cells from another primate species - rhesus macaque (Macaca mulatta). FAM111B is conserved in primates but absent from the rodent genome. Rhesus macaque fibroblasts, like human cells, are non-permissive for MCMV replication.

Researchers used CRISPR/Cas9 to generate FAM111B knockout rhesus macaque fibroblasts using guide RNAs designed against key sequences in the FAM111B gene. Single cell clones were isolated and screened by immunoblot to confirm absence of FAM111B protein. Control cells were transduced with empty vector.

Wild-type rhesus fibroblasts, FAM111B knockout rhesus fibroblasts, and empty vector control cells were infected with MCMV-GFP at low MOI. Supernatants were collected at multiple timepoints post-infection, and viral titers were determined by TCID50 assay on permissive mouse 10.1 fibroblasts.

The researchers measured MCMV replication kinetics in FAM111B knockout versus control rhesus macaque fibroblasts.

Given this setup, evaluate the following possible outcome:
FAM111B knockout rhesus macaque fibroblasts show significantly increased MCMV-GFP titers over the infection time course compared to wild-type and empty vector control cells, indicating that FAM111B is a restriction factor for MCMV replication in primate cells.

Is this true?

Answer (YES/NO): YES